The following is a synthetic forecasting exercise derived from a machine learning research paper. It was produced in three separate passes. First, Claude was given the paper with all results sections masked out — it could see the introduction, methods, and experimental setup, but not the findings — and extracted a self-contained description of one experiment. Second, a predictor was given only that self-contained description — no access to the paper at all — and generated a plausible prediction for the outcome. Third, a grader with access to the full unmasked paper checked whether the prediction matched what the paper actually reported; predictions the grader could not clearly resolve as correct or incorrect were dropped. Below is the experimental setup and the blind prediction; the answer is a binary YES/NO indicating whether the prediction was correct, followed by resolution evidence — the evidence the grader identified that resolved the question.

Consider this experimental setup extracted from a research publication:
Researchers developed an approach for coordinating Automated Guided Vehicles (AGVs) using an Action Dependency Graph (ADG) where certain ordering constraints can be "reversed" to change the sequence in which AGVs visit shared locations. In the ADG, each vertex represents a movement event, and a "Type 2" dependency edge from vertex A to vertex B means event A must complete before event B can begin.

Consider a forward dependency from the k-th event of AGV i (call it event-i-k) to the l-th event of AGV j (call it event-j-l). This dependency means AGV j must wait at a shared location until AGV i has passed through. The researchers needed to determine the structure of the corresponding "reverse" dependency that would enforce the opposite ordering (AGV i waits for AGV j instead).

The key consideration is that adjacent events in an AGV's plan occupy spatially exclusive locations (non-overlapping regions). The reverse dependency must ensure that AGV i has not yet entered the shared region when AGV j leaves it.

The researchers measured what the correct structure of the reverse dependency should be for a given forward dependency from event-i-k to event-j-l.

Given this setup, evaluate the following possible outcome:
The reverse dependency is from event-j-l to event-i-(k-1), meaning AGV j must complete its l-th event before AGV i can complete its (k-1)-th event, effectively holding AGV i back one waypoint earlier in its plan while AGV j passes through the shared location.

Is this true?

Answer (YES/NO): NO